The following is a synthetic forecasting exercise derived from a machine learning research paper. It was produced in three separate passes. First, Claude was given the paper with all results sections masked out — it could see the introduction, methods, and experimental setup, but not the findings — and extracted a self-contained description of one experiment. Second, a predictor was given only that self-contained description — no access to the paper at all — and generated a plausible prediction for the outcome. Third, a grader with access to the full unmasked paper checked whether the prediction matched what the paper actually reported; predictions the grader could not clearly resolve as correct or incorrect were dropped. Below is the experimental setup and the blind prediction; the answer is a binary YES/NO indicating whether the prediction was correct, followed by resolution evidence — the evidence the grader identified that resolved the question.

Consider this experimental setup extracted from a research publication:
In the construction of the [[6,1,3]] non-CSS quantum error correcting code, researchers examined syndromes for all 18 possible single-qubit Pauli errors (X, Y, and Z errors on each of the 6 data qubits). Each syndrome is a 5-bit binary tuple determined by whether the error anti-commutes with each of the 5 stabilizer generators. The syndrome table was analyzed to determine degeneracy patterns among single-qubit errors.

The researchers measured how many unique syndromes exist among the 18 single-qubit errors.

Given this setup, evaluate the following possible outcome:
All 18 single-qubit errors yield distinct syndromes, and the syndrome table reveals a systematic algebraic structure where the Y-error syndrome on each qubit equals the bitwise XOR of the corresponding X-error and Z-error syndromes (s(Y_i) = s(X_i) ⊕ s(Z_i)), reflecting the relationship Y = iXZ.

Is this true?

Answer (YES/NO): NO